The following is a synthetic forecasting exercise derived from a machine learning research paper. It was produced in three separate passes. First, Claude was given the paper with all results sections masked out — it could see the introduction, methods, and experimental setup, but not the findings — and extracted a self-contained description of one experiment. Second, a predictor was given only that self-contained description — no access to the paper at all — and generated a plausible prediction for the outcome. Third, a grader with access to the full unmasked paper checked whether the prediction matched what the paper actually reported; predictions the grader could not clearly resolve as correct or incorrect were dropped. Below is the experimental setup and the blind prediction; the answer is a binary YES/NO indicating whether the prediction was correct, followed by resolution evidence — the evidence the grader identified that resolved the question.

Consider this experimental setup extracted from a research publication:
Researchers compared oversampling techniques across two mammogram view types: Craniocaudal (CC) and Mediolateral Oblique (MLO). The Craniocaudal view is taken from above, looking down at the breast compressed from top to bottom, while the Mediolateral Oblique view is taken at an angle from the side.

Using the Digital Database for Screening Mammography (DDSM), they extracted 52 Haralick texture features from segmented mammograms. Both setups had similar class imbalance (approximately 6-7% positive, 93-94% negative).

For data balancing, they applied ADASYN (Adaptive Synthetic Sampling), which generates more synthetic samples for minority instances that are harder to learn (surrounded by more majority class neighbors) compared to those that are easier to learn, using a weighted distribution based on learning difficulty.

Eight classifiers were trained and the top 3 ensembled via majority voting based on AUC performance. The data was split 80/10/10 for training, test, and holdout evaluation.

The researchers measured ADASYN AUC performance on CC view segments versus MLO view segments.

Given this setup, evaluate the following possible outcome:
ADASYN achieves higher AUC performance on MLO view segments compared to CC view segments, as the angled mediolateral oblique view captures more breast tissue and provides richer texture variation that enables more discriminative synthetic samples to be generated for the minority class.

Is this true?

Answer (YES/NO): YES